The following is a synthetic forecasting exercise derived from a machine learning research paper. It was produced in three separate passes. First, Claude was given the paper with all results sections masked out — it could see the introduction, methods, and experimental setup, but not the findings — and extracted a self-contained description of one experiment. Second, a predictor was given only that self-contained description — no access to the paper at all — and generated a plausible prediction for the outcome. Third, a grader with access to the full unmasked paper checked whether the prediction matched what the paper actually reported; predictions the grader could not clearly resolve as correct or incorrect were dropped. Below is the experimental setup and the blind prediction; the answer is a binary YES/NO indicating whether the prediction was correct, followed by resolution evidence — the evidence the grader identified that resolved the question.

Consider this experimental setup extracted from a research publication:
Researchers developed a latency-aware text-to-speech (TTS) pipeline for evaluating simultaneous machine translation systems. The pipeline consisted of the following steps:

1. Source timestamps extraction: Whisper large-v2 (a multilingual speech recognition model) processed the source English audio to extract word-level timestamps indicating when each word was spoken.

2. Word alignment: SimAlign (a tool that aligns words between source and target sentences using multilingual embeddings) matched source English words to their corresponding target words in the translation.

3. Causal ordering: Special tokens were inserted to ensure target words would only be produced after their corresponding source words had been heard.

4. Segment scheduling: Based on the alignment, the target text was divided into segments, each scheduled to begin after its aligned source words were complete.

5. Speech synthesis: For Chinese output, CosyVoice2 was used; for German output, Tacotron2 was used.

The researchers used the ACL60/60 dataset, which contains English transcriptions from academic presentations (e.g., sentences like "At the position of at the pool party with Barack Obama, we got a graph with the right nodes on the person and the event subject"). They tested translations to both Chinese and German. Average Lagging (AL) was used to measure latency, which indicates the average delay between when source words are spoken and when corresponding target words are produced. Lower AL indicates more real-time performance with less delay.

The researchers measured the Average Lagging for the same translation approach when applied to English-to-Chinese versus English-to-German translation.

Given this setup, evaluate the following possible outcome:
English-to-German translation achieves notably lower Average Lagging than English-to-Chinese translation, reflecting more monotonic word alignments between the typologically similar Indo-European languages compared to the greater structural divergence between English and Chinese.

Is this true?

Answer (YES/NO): YES